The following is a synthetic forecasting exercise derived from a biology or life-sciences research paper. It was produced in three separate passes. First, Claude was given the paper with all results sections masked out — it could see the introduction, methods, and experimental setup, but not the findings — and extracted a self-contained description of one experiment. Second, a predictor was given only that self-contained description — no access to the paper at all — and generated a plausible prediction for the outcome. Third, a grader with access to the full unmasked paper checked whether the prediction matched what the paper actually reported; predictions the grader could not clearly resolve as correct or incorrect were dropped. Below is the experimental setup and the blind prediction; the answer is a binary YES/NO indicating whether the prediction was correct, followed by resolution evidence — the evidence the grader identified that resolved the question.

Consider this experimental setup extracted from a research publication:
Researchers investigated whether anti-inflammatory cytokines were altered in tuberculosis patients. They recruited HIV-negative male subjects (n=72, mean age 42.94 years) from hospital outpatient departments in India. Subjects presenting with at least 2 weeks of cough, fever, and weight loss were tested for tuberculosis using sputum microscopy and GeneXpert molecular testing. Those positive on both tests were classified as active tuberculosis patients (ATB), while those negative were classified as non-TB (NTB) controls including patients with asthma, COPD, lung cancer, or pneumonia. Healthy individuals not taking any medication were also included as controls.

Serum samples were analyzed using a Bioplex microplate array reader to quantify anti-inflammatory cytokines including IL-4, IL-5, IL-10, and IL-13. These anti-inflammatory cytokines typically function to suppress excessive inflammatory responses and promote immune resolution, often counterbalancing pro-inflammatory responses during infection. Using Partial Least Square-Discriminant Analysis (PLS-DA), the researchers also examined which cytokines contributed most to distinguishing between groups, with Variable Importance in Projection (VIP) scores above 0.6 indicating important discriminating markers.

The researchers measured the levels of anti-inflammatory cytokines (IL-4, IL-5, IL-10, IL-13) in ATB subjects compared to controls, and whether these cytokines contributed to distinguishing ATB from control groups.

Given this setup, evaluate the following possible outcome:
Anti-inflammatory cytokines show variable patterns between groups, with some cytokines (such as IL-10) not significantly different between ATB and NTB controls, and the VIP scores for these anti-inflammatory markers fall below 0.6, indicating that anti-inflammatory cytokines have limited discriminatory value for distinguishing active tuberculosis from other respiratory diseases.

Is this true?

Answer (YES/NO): NO